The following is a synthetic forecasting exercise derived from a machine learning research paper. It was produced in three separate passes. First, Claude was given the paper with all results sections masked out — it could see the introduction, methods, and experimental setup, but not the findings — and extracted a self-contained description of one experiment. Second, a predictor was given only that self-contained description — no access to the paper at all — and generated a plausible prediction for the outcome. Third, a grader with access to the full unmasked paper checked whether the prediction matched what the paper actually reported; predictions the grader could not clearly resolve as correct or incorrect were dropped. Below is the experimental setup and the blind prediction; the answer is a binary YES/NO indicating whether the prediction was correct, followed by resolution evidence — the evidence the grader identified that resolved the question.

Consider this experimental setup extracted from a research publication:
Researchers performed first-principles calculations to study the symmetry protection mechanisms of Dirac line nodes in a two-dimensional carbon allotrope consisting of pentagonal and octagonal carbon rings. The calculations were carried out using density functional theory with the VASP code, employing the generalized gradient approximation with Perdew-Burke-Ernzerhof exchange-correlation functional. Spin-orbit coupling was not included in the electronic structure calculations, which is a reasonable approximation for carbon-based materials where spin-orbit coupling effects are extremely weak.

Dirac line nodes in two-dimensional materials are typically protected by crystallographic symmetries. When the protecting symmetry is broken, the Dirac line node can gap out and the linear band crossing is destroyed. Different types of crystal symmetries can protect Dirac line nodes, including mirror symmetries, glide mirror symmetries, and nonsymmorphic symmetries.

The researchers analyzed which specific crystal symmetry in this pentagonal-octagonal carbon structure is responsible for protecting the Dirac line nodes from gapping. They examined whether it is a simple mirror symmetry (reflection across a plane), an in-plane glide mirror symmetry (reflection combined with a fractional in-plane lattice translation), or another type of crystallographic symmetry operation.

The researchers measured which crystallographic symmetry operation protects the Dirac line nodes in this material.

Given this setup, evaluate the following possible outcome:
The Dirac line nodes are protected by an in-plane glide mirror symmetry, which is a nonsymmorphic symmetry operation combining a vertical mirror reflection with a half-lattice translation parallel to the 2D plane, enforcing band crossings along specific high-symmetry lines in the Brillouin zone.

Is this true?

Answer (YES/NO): NO